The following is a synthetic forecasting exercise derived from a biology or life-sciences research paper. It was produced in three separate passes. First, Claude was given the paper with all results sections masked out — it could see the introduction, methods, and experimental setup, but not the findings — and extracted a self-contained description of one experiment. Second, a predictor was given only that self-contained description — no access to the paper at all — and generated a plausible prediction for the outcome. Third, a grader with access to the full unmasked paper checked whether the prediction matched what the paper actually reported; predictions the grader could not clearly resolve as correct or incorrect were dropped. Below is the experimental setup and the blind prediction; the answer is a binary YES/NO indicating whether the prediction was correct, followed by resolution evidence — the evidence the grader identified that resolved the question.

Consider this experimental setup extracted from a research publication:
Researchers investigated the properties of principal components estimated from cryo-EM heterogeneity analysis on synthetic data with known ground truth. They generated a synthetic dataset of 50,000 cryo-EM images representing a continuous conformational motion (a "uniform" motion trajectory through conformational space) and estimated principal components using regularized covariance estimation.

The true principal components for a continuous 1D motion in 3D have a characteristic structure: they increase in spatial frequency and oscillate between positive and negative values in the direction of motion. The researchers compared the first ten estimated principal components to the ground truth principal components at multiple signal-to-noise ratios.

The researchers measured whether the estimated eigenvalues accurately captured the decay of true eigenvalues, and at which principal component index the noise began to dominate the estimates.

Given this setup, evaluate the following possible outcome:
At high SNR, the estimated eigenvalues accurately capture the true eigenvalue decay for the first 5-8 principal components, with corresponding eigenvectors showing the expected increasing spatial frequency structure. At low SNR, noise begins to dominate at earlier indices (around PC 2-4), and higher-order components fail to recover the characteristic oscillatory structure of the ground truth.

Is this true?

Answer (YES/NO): NO